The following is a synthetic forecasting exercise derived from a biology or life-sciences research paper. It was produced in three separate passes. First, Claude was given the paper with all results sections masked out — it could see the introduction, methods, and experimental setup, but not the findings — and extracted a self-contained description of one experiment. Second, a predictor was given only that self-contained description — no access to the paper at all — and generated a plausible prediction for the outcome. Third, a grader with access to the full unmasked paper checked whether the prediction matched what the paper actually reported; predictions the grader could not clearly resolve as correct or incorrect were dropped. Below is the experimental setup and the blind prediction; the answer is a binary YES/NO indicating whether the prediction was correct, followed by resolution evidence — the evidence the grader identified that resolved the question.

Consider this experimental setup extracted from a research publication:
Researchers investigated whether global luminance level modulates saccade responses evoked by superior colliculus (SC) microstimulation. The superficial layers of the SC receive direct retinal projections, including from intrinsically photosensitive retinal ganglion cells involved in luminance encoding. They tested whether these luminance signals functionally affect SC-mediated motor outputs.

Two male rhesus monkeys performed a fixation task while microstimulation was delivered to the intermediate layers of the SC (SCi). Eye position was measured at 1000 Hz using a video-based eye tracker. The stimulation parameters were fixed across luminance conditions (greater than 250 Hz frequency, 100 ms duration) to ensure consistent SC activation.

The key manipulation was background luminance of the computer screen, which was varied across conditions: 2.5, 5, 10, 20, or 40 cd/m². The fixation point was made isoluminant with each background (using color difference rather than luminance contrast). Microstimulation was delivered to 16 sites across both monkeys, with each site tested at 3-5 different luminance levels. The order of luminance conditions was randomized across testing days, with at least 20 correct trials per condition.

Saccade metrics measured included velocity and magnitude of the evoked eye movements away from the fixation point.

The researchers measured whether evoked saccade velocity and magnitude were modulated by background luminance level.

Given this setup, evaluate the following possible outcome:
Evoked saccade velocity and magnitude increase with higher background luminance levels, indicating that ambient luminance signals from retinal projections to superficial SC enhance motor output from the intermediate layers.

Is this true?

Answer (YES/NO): NO